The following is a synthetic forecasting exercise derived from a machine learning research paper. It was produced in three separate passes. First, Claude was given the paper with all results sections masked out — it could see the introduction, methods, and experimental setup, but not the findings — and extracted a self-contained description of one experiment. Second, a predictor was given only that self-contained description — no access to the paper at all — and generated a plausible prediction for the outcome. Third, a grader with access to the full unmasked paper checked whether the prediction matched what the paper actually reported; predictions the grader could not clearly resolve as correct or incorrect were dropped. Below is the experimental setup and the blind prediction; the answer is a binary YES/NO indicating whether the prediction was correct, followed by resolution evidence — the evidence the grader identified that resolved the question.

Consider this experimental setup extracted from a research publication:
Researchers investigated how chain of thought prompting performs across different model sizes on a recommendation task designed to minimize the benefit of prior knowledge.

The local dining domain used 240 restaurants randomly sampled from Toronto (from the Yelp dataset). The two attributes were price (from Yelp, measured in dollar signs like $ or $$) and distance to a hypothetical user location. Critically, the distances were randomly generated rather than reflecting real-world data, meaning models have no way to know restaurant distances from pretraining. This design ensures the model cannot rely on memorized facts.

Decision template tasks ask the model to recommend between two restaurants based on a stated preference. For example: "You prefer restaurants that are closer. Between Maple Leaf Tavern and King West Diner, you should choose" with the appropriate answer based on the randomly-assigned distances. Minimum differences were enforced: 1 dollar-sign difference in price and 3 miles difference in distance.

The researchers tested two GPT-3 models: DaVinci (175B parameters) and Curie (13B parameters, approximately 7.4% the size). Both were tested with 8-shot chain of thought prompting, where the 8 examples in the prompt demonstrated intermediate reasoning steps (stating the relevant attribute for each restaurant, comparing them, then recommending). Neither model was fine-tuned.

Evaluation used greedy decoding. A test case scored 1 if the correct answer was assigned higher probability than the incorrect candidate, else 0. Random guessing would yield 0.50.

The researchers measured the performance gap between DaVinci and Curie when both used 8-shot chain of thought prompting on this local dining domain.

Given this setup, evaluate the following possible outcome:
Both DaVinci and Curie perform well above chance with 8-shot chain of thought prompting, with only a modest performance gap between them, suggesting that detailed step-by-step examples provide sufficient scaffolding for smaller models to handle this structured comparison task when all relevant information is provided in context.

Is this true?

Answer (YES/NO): NO